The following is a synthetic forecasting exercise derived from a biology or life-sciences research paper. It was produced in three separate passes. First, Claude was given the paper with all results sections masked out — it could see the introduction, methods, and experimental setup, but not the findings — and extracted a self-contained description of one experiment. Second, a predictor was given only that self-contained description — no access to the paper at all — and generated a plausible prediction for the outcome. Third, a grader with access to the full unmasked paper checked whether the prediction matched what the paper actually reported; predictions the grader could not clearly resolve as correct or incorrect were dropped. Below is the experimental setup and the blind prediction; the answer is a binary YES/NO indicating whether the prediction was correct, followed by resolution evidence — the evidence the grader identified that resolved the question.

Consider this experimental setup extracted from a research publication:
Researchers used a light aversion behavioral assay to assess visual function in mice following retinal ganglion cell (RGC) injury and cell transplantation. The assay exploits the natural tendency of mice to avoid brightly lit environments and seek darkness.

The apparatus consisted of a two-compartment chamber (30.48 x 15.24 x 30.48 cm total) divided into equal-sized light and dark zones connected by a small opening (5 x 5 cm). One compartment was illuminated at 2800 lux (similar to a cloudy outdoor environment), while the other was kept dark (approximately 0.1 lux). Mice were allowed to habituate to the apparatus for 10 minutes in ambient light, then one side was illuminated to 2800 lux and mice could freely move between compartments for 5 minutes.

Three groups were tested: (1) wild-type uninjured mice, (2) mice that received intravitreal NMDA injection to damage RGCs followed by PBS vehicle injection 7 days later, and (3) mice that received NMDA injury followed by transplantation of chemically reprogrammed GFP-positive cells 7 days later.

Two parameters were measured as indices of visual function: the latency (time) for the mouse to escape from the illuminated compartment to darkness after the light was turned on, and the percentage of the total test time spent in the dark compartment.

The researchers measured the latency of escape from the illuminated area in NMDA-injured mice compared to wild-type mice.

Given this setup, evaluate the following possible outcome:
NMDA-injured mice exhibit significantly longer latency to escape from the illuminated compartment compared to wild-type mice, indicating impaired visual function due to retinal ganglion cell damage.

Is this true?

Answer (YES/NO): YES